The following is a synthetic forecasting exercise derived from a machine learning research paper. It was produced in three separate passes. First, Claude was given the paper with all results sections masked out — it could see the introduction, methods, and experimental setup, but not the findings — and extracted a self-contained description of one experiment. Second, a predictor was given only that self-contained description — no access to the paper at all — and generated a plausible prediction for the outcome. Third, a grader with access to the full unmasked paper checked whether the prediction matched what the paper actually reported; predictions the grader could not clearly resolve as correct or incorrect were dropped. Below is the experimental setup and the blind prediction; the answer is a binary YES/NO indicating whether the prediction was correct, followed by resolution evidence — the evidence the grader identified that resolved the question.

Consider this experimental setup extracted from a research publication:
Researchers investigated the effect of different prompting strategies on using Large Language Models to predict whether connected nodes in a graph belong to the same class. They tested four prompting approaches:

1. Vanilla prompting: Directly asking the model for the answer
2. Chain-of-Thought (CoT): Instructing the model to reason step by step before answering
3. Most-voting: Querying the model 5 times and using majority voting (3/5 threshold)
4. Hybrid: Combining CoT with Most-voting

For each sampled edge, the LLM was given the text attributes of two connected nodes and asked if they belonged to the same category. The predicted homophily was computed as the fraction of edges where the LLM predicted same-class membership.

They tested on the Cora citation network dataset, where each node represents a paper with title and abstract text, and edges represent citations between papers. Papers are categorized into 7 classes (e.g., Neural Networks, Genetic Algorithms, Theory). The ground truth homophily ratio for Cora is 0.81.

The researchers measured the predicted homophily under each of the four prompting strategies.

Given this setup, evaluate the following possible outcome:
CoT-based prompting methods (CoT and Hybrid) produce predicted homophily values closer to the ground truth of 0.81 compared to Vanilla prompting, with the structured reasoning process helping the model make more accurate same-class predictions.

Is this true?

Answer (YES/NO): YES